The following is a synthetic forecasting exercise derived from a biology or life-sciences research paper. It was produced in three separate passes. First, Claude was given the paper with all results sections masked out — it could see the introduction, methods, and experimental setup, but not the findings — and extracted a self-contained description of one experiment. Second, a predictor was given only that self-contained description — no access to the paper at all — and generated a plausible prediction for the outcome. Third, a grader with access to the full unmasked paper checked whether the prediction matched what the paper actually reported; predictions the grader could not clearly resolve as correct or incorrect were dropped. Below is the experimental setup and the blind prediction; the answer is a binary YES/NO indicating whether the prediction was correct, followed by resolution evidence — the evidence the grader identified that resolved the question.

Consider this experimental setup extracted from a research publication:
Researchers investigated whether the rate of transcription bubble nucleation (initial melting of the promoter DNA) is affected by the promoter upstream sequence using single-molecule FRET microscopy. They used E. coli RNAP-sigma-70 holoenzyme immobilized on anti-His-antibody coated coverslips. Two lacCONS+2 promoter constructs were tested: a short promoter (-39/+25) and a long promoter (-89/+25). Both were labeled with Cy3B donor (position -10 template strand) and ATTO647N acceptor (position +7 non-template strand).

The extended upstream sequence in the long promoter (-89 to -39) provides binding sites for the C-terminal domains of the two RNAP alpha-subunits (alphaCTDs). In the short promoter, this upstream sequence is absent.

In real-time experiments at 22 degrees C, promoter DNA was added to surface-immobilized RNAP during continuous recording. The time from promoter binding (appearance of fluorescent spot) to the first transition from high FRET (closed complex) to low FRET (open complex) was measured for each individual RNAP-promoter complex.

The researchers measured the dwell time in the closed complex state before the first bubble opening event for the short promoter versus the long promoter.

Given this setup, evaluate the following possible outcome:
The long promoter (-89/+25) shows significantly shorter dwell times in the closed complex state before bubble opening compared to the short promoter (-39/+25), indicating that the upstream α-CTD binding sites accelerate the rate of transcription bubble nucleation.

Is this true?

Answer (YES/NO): YES